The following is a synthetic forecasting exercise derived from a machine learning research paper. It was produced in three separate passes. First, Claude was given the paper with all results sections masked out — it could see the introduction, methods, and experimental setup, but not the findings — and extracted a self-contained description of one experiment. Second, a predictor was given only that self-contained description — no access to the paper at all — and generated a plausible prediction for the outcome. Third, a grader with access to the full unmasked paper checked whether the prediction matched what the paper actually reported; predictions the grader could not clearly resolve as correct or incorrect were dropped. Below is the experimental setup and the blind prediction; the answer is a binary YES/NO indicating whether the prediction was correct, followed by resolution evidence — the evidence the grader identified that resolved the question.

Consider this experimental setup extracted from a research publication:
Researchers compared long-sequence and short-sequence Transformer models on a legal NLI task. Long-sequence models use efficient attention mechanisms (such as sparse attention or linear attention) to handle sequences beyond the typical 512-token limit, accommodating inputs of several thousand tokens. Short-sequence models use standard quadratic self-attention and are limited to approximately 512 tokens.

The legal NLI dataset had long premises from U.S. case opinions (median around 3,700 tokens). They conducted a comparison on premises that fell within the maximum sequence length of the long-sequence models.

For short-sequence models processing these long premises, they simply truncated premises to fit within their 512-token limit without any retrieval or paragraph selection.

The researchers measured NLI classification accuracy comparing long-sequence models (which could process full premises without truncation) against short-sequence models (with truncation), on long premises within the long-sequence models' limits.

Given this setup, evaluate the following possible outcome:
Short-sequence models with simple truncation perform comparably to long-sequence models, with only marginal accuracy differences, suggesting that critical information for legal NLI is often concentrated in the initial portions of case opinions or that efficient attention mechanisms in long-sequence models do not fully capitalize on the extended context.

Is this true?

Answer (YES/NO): NO